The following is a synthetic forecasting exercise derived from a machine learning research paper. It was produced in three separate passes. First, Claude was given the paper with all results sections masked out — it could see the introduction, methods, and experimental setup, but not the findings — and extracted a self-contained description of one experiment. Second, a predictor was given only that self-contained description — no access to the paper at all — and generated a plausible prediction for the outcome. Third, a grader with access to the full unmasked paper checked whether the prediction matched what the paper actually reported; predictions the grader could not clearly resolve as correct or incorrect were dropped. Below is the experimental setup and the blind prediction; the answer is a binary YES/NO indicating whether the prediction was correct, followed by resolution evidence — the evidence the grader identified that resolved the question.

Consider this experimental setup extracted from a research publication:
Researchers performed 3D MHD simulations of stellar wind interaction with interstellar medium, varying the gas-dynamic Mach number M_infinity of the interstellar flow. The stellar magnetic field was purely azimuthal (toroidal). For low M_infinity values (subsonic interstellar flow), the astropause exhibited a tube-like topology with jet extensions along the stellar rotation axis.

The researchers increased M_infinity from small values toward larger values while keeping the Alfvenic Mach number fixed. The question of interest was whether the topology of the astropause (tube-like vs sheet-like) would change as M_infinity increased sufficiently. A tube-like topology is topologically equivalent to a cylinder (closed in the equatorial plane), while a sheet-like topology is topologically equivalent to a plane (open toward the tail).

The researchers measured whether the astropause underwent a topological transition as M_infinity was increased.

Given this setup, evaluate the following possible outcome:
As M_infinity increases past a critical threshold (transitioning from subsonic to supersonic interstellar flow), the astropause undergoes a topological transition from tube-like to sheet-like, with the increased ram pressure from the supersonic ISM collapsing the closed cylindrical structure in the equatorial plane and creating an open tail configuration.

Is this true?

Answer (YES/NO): NO